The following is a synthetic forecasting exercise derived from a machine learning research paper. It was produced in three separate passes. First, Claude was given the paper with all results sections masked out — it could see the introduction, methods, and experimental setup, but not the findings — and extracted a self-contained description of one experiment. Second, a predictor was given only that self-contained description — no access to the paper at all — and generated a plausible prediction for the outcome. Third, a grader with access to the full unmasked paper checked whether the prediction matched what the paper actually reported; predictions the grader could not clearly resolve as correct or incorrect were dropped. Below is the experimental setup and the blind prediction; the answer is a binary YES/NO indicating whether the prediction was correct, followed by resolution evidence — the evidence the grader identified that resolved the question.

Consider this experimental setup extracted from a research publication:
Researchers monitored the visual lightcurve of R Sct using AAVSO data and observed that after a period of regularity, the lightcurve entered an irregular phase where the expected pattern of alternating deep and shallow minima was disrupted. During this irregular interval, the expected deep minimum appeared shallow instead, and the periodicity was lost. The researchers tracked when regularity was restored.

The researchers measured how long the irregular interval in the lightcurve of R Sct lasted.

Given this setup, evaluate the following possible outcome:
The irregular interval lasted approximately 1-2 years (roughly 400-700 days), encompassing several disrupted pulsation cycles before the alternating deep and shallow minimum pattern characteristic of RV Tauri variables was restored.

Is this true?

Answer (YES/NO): NO